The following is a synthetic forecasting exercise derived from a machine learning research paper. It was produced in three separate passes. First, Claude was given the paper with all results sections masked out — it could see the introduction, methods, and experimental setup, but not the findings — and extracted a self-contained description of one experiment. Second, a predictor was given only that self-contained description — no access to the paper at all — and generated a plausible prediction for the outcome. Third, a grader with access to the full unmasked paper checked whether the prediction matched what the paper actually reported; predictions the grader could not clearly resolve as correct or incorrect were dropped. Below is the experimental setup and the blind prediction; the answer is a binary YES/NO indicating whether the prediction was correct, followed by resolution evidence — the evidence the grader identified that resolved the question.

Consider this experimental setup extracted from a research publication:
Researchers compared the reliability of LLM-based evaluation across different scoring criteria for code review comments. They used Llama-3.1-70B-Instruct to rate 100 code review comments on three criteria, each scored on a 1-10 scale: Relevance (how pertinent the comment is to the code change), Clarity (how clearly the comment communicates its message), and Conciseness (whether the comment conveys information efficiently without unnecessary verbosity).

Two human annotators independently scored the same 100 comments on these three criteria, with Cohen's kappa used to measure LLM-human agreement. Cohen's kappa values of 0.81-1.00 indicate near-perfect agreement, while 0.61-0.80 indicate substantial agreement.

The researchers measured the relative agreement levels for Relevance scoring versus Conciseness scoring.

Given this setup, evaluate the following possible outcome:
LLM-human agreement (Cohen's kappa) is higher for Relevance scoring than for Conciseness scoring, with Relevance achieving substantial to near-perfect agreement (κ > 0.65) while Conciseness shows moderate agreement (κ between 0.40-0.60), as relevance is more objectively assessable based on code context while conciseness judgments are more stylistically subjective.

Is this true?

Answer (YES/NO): NO